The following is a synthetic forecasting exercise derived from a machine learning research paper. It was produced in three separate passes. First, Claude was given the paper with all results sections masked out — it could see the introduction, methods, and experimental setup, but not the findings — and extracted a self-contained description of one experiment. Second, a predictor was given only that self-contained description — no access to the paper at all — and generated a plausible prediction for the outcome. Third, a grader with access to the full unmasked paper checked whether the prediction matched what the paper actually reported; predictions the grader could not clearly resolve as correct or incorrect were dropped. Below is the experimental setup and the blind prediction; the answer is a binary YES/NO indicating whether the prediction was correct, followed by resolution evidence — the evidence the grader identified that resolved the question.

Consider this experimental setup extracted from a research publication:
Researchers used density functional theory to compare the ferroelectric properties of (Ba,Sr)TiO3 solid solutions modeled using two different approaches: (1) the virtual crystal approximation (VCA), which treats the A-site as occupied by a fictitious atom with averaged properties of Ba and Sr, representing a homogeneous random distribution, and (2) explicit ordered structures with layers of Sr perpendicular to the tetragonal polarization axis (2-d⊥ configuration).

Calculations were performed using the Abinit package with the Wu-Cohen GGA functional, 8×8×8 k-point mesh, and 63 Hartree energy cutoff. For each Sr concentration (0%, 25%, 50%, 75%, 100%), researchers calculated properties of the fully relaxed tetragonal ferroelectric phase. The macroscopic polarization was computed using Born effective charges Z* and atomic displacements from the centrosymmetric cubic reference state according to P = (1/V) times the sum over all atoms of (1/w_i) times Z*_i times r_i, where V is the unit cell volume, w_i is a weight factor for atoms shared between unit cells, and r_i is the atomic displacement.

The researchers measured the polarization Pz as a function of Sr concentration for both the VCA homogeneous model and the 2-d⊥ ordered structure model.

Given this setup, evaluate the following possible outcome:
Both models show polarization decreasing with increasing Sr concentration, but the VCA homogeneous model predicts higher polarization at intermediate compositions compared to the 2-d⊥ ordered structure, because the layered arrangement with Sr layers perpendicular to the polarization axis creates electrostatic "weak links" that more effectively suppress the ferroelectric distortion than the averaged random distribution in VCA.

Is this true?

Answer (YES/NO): NO